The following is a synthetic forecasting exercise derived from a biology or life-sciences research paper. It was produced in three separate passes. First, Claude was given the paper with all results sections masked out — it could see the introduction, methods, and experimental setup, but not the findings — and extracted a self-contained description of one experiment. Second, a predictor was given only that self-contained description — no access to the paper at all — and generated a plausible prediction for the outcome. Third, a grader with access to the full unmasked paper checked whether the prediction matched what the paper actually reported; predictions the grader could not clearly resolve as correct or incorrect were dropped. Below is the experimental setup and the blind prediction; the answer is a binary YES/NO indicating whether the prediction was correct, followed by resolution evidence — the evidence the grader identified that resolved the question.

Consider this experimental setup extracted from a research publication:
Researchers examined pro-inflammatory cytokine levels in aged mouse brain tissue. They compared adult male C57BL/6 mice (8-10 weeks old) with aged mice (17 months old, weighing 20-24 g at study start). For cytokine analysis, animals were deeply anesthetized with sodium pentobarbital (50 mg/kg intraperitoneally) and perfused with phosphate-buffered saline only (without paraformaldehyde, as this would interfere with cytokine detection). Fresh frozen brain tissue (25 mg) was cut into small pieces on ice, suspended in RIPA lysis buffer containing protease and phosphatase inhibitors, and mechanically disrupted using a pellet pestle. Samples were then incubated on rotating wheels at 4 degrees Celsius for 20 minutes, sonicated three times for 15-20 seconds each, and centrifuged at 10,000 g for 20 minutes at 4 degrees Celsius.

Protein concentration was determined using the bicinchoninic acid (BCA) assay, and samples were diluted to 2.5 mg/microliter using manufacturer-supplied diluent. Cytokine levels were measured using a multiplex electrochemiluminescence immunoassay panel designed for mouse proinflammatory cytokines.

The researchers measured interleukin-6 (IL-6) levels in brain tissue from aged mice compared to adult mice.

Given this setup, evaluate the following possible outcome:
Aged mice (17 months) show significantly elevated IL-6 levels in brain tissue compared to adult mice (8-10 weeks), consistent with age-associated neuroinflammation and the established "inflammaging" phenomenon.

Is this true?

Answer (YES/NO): NO